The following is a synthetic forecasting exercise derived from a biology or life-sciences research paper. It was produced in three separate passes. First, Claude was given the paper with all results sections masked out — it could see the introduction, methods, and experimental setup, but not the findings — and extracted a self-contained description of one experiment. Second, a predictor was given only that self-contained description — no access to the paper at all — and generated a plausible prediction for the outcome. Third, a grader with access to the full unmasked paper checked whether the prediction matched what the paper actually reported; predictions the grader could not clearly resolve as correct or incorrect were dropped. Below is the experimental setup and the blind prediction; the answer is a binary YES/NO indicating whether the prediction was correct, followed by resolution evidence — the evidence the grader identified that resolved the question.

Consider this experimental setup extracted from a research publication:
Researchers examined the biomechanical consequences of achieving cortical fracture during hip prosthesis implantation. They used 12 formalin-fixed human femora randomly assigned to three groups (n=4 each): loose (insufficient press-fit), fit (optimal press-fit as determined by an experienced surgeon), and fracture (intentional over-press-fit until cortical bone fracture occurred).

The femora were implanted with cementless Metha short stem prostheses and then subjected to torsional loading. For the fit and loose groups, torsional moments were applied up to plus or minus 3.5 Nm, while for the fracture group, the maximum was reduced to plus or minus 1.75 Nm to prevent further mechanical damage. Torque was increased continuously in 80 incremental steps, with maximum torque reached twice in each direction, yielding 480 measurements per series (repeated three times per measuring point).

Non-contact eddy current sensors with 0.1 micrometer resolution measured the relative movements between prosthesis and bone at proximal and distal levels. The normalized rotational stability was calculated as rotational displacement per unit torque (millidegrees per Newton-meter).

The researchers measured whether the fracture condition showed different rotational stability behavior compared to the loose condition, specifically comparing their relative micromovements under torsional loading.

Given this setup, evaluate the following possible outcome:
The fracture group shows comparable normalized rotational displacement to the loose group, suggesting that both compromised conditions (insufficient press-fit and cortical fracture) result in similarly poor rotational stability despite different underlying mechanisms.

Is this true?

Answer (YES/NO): NO